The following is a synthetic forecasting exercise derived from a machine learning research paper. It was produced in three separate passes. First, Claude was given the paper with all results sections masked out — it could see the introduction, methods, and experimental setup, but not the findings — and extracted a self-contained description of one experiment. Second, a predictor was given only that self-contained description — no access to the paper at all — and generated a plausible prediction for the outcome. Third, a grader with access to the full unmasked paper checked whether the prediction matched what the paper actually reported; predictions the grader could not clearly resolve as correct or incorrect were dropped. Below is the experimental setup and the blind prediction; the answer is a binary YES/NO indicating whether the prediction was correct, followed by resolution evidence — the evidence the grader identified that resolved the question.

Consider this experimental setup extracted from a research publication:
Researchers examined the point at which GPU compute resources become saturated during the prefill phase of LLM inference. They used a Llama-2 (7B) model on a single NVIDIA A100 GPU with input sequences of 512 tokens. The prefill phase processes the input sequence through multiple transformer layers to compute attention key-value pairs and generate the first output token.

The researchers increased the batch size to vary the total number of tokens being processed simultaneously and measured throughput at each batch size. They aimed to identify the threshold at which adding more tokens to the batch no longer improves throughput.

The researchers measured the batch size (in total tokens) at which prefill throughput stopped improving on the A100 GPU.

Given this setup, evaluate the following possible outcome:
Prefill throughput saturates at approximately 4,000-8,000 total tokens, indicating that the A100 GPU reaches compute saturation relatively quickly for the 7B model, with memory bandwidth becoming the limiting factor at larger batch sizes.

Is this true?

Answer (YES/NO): NO